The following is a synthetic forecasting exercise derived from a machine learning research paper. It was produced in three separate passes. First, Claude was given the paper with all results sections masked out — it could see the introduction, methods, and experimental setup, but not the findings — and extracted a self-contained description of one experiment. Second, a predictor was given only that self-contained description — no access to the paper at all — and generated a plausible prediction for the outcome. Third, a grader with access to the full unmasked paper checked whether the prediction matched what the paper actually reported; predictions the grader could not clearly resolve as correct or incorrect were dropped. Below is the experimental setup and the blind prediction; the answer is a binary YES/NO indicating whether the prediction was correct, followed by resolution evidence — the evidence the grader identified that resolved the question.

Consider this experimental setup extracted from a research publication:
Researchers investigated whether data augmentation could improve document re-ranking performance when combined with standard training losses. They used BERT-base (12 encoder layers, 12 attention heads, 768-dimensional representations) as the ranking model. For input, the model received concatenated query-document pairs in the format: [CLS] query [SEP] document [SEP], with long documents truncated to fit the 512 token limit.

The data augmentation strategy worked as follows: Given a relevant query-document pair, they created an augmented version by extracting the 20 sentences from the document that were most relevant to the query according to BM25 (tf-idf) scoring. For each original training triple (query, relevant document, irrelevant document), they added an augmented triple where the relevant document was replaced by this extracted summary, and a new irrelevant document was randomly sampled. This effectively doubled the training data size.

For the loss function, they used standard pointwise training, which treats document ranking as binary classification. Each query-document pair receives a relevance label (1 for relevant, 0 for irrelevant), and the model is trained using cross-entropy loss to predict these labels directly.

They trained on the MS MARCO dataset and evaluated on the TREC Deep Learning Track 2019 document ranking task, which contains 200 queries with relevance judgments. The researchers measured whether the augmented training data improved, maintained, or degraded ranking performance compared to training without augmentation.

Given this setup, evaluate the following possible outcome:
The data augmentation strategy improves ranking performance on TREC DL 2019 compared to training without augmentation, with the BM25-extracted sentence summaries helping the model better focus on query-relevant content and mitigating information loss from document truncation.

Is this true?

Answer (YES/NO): NO